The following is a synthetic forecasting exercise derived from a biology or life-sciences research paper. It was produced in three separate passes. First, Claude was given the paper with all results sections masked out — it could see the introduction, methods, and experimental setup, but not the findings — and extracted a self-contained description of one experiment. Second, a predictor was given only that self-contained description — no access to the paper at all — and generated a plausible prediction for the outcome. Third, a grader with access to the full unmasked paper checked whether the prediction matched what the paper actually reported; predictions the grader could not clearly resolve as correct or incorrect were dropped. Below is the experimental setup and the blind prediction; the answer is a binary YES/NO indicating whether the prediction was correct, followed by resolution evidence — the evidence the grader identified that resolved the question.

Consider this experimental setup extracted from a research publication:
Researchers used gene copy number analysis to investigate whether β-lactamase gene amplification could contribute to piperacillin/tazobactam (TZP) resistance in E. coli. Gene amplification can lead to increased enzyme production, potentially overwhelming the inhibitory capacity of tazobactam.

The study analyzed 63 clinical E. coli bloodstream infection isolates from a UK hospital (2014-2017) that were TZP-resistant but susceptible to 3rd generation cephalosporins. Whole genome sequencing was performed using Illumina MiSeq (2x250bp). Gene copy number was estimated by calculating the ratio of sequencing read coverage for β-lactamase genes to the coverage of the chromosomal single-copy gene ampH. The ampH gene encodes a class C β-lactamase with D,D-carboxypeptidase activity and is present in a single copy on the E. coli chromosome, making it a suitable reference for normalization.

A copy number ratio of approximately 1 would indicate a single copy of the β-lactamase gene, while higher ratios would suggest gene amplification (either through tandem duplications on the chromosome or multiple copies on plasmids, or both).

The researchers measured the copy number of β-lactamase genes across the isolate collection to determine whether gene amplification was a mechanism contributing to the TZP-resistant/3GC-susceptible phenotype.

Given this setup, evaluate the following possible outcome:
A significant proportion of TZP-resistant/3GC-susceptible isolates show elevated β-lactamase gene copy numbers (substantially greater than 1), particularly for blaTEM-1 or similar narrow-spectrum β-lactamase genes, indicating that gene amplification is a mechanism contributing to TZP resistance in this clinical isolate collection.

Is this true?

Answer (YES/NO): YES